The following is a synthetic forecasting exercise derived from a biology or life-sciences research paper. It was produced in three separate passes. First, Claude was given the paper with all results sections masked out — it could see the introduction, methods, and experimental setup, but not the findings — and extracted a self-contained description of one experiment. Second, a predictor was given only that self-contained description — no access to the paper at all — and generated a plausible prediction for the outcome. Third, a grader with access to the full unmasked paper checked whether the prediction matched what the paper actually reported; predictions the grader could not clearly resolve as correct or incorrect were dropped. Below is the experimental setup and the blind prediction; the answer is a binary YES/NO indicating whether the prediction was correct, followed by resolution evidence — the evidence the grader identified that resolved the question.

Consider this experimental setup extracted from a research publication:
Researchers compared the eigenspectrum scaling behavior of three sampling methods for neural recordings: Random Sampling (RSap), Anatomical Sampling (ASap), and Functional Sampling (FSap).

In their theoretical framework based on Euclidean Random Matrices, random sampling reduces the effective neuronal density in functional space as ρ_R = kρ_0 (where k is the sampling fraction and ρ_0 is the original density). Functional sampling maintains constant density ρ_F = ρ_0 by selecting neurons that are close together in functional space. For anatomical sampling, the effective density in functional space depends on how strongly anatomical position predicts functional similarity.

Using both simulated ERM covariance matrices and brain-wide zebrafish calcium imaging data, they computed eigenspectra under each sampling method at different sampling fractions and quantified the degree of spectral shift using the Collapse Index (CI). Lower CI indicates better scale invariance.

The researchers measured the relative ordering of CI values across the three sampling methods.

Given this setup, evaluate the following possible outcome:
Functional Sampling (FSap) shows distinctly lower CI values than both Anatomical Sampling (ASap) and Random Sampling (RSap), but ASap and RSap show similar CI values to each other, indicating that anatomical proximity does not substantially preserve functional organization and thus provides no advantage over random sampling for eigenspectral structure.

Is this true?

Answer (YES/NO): NO